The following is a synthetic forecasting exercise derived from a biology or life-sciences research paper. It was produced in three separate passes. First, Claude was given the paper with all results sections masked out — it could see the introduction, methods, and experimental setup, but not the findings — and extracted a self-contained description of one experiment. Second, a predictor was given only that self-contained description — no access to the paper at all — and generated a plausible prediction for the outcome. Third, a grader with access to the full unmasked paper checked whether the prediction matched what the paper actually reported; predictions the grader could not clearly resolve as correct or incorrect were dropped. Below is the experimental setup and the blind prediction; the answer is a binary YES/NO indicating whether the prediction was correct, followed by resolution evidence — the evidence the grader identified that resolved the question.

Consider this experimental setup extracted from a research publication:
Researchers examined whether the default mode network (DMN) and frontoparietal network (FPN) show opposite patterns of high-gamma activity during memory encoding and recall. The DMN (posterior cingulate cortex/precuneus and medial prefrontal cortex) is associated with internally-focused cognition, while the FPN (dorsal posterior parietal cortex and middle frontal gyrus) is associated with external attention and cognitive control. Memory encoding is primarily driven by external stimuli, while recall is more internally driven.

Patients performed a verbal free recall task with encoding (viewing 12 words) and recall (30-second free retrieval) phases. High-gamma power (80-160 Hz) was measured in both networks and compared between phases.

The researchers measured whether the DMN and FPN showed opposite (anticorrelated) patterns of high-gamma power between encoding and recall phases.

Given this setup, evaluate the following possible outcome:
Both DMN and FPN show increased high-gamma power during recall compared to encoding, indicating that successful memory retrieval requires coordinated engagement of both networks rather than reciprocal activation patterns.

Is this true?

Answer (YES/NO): NO